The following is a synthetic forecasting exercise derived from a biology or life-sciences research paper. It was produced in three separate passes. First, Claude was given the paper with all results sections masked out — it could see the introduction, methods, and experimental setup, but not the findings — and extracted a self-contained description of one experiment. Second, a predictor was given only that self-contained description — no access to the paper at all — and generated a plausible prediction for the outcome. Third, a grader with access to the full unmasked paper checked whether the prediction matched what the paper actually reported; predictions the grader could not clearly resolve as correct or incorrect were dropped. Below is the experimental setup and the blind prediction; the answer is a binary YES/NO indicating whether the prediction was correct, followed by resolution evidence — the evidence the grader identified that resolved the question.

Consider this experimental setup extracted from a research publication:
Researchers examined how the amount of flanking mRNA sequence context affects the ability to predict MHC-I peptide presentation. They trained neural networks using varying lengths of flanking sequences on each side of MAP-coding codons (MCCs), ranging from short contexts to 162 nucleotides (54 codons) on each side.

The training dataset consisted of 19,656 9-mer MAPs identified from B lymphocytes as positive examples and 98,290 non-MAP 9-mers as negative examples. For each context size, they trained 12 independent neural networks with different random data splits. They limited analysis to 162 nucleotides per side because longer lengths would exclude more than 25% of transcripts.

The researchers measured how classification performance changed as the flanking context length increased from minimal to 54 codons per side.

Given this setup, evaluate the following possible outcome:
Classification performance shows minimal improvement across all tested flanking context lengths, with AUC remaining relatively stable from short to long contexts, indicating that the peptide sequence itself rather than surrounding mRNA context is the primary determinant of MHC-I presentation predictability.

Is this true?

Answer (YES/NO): NO